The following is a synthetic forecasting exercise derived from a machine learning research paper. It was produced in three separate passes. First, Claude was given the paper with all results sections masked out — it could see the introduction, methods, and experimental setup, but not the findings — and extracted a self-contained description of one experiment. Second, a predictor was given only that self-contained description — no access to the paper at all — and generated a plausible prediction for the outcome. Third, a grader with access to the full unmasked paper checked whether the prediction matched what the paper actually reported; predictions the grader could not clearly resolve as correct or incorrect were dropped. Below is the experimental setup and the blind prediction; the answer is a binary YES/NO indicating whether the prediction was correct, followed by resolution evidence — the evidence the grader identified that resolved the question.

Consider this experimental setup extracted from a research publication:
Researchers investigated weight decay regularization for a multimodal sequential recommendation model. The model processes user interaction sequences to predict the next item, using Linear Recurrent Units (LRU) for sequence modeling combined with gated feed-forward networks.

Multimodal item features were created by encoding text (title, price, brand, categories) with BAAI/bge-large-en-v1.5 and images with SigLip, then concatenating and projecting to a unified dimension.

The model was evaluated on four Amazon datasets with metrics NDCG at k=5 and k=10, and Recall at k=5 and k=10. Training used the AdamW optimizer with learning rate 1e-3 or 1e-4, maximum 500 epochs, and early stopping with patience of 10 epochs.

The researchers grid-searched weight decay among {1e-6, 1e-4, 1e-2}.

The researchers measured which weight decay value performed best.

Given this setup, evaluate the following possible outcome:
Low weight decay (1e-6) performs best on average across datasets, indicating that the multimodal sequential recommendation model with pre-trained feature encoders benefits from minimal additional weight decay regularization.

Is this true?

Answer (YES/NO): NO